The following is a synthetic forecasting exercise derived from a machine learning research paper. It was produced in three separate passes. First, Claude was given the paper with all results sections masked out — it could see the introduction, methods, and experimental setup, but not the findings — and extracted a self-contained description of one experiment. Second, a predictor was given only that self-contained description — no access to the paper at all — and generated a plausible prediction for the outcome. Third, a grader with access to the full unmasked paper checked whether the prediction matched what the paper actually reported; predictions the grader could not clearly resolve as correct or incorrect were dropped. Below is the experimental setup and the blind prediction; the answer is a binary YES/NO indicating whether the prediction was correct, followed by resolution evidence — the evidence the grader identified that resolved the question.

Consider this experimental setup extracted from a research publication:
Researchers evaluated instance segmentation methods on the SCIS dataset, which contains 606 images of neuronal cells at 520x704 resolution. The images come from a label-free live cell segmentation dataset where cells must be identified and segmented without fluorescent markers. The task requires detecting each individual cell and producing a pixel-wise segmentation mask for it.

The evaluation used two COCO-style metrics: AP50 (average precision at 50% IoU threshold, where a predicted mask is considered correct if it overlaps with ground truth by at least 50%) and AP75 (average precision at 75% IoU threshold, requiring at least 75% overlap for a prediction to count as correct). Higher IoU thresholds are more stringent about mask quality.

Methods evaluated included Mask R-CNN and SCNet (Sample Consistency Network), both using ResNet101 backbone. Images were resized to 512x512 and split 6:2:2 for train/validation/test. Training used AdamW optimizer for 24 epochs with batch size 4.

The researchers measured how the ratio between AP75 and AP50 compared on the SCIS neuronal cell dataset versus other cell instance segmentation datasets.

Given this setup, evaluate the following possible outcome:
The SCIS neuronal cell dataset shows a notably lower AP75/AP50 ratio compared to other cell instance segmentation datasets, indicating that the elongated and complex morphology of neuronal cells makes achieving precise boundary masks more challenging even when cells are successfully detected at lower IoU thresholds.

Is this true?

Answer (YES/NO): YES